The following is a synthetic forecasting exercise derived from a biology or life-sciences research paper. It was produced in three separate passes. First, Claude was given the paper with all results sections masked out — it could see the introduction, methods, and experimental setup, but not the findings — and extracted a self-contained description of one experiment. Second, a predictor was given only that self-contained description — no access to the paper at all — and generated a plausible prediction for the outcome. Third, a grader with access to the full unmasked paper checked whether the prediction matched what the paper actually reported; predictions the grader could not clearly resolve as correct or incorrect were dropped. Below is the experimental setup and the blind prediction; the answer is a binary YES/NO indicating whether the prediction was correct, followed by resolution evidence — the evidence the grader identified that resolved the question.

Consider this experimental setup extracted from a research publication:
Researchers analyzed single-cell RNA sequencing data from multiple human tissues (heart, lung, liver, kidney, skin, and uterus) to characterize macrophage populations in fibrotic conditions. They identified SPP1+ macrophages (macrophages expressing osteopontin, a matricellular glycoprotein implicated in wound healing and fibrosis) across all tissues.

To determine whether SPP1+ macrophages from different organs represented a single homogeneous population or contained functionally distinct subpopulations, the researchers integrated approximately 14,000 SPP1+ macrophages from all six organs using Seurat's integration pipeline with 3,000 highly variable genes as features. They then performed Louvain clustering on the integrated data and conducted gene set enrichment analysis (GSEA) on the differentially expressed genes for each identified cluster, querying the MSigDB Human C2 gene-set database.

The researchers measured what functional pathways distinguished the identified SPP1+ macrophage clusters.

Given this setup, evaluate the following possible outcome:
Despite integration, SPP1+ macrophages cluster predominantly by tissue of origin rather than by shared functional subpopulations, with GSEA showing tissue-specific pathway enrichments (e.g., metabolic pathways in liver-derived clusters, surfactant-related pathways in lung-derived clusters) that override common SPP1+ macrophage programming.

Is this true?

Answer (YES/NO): NO